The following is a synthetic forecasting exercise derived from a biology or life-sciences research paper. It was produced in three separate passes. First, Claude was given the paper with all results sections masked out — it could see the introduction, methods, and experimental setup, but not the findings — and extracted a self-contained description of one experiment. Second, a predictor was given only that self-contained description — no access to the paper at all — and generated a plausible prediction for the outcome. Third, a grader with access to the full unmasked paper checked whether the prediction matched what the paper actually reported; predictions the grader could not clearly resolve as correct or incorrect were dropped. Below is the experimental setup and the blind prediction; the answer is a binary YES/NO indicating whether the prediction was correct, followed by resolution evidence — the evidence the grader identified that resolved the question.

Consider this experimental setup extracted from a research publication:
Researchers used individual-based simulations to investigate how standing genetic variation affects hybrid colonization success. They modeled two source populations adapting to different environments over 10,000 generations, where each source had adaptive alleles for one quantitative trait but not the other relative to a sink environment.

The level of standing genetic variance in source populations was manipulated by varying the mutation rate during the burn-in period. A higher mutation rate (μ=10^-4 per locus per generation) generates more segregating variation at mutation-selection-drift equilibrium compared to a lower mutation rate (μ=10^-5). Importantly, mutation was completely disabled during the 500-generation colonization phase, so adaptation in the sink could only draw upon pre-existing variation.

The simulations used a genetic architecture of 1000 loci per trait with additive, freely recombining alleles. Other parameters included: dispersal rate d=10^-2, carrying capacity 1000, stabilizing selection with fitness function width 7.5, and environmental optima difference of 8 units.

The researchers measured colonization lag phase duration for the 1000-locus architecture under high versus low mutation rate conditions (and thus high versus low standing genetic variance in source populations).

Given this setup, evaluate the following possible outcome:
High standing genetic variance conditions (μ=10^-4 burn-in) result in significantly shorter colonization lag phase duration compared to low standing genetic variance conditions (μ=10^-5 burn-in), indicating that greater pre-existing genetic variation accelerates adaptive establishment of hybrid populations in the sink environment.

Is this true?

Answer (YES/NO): YES